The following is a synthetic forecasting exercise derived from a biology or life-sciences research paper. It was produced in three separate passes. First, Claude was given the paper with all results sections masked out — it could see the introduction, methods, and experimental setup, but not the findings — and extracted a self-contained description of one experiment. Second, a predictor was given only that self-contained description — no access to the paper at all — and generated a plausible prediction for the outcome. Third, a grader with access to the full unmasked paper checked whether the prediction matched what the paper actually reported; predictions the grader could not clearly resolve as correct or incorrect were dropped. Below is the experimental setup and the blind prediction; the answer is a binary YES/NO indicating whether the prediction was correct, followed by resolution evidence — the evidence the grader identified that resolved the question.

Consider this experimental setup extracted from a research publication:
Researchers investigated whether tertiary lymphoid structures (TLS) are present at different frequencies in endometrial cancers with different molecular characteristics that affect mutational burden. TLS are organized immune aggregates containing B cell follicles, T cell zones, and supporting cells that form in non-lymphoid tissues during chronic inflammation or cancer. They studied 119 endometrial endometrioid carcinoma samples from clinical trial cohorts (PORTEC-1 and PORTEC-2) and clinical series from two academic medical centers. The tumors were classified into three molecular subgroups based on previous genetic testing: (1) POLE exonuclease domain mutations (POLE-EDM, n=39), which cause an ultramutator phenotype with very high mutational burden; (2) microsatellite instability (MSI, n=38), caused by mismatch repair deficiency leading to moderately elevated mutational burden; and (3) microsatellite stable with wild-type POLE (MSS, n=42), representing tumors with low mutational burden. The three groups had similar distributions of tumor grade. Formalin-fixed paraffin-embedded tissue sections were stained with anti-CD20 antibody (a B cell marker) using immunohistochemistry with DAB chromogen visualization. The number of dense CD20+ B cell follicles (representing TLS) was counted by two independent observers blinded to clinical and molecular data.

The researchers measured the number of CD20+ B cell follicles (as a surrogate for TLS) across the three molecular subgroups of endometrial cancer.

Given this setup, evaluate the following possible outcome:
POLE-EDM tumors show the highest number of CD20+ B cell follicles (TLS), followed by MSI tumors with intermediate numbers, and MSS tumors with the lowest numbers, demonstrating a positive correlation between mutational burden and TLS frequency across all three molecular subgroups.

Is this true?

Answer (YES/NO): NO